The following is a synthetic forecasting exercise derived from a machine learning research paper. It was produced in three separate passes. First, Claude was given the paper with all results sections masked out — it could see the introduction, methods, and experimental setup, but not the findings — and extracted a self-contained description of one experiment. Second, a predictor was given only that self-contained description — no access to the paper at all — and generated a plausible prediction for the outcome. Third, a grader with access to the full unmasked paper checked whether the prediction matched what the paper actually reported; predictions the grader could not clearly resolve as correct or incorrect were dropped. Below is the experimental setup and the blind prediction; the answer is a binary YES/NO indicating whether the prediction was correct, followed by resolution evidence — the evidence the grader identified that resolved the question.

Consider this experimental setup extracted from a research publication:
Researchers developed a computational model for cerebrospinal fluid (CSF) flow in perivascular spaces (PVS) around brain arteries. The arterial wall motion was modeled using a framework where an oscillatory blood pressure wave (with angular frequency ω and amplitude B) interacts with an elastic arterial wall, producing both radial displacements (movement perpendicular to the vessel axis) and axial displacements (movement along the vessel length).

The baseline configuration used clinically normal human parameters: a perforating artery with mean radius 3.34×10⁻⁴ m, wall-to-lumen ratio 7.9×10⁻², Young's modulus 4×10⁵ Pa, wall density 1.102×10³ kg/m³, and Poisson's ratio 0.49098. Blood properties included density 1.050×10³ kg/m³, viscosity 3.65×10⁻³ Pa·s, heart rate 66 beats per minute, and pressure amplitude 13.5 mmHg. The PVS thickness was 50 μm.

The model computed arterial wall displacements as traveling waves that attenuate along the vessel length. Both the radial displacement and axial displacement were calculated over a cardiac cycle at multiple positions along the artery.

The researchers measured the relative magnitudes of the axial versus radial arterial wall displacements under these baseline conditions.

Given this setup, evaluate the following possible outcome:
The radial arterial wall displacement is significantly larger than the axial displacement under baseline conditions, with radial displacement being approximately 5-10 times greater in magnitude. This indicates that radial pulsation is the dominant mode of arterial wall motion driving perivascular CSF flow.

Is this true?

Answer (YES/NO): NO